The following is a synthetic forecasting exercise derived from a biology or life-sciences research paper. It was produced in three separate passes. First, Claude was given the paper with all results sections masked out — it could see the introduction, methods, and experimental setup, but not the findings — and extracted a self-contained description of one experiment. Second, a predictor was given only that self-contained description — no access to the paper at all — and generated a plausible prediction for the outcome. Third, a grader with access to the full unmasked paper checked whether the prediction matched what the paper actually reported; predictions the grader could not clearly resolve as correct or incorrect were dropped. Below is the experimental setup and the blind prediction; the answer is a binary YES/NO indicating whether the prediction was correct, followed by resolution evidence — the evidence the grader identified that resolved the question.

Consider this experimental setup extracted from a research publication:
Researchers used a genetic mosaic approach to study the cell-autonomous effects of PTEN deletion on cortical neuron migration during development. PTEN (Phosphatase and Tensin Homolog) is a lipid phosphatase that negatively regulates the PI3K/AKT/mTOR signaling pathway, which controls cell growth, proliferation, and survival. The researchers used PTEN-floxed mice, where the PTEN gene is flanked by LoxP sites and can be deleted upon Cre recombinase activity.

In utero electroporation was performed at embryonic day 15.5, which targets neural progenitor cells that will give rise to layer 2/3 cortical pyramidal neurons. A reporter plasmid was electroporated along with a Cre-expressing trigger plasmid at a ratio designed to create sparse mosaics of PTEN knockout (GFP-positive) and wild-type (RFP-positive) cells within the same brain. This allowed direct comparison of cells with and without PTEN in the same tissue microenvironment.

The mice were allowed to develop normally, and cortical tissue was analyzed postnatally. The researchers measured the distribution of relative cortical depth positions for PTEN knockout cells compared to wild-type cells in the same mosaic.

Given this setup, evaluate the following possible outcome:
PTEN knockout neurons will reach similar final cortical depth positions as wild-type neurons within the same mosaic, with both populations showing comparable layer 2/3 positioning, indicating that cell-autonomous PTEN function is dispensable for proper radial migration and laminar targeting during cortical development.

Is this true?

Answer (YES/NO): NO